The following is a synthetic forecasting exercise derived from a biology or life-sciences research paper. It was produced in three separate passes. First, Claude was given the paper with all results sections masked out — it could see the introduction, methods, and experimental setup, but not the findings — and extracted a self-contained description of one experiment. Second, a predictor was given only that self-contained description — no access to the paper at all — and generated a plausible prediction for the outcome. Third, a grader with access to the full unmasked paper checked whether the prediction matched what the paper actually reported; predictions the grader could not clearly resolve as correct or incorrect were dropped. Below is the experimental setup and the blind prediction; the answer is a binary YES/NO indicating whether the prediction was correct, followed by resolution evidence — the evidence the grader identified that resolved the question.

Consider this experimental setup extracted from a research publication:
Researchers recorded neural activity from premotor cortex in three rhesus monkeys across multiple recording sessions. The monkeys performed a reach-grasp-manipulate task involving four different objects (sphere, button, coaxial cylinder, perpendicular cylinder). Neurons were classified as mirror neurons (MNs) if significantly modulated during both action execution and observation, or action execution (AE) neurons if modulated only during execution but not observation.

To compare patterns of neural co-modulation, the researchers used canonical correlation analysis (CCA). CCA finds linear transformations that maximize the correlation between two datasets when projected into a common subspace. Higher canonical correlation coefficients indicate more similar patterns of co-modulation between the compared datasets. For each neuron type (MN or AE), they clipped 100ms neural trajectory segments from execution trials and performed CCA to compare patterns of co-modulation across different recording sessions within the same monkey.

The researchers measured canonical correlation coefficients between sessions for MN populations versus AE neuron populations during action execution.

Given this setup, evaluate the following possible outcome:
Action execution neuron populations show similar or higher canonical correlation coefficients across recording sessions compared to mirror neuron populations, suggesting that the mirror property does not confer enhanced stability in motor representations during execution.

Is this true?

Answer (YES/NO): NO